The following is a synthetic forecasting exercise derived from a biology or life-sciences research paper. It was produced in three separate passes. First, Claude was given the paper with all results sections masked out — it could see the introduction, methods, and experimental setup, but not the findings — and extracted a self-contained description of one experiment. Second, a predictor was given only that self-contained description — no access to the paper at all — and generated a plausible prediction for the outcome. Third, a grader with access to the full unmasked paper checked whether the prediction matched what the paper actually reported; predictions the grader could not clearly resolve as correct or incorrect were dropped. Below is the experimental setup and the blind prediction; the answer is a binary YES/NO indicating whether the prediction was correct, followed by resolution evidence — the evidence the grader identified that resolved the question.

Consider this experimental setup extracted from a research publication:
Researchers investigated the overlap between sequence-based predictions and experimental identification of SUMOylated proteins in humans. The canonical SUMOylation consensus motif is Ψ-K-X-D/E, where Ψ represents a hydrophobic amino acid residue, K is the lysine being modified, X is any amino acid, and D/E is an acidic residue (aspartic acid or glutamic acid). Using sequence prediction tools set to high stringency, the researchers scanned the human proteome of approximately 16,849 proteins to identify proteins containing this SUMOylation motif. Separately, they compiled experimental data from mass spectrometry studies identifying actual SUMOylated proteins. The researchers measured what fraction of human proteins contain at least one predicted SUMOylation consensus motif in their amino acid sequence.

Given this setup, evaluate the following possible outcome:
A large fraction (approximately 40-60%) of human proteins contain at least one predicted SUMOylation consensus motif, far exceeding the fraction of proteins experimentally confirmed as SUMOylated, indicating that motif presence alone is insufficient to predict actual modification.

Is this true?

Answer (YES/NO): YES